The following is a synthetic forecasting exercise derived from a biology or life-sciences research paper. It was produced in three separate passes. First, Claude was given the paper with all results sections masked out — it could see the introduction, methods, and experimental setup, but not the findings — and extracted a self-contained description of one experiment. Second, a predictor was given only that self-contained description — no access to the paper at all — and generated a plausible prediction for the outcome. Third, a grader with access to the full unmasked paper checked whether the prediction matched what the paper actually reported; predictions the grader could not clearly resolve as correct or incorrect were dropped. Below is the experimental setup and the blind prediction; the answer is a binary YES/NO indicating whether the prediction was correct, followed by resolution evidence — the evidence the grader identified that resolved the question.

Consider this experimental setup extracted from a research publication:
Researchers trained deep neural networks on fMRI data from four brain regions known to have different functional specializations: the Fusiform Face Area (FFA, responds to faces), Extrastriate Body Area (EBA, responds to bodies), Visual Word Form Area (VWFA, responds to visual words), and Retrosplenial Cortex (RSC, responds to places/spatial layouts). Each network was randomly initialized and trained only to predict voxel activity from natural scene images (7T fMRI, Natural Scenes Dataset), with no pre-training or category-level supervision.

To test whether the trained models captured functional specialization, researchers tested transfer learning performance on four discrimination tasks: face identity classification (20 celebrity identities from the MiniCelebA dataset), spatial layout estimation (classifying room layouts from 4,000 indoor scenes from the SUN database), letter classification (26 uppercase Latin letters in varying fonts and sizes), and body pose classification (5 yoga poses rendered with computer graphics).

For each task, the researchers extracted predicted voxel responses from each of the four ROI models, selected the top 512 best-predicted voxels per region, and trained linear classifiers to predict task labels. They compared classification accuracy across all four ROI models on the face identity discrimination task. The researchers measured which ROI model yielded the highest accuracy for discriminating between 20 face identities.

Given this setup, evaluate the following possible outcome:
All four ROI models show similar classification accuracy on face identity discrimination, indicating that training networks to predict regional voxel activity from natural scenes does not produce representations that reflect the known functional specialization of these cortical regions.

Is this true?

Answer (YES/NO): NO